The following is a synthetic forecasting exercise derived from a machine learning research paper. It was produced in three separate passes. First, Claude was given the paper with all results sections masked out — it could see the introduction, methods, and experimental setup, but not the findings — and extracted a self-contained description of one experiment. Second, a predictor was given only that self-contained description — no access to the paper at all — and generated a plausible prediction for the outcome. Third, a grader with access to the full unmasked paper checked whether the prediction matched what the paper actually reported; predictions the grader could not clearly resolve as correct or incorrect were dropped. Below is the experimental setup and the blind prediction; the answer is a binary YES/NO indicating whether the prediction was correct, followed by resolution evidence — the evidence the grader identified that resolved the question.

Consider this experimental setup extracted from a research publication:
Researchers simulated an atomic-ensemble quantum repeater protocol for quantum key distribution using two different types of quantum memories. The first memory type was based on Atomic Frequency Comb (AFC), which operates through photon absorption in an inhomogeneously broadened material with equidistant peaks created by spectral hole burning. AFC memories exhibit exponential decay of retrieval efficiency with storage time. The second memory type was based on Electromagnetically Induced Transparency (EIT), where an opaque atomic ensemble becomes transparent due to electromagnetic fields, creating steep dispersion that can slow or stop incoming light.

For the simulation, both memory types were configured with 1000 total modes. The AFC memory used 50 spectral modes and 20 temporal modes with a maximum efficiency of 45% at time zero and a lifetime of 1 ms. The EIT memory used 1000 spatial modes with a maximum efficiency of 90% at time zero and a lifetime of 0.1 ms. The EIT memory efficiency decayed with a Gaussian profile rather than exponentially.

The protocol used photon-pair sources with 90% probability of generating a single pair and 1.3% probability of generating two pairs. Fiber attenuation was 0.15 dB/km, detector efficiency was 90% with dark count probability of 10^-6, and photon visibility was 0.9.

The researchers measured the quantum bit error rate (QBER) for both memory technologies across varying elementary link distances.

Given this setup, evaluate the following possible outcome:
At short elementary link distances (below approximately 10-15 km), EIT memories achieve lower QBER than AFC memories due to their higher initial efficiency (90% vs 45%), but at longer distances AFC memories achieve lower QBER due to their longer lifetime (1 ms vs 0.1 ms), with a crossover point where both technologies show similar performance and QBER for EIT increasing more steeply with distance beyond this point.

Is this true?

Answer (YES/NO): NO